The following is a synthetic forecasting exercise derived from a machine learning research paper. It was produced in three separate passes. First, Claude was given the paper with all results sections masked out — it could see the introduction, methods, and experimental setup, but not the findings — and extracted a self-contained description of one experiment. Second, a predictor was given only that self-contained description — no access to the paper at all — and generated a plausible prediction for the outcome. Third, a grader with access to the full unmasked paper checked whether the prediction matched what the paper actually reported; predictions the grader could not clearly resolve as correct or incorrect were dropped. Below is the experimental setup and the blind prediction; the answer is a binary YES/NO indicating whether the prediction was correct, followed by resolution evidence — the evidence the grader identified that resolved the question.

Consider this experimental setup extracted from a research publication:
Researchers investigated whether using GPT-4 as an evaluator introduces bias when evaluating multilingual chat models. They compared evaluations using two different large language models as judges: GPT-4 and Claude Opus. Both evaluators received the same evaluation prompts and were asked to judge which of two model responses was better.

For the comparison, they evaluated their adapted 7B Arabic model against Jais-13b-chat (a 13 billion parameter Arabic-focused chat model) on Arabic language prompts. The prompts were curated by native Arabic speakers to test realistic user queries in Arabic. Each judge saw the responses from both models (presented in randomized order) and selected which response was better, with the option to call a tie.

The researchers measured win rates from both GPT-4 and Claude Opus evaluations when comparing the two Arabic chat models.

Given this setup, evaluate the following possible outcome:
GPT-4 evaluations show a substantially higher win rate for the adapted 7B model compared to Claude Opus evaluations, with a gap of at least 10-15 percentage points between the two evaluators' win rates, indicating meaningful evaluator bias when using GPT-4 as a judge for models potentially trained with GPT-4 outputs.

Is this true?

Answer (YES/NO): NO